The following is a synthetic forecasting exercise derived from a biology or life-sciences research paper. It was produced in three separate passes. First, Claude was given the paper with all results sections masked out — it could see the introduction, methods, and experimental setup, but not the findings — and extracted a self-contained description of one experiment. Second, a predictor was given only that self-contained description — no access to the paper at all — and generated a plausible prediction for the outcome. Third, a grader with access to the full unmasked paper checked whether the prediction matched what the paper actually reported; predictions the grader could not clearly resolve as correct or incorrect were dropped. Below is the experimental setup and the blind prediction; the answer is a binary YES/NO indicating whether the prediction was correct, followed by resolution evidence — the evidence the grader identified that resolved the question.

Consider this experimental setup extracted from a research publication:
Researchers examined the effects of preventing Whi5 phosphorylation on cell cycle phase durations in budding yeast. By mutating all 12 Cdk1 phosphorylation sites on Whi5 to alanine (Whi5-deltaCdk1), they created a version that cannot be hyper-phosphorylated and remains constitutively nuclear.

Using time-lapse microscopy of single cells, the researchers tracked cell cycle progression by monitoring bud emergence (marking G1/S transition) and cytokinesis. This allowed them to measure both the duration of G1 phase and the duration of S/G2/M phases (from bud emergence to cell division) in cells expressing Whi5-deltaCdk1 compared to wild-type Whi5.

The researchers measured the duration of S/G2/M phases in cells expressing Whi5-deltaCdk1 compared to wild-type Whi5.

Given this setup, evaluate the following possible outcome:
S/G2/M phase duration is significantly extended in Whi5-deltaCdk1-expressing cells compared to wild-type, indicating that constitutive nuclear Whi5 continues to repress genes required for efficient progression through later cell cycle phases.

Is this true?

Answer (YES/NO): YES